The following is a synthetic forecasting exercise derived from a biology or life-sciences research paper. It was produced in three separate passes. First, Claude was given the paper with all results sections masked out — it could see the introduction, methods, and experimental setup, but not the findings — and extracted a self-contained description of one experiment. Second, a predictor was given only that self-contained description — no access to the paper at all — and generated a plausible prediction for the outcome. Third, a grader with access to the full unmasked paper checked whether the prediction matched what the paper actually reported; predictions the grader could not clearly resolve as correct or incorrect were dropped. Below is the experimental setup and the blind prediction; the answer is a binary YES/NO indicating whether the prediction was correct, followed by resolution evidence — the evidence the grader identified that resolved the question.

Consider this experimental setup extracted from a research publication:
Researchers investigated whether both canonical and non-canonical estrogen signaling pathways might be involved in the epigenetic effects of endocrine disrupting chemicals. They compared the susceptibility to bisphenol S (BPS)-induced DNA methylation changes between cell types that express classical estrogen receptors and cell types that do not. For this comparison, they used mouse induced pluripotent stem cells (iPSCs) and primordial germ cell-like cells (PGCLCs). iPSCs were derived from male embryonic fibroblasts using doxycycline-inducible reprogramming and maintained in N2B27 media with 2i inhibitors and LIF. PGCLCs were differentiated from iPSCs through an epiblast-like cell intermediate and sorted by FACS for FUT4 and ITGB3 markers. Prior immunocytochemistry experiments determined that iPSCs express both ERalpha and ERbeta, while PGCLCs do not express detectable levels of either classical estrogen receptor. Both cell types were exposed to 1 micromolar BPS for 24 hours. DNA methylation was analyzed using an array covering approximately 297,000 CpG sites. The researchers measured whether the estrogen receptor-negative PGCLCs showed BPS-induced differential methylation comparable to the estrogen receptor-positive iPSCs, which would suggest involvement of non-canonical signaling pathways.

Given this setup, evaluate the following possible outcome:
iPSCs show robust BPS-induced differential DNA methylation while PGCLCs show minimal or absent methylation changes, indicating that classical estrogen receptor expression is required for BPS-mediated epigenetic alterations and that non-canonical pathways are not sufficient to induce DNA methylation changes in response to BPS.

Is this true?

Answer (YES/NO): NO